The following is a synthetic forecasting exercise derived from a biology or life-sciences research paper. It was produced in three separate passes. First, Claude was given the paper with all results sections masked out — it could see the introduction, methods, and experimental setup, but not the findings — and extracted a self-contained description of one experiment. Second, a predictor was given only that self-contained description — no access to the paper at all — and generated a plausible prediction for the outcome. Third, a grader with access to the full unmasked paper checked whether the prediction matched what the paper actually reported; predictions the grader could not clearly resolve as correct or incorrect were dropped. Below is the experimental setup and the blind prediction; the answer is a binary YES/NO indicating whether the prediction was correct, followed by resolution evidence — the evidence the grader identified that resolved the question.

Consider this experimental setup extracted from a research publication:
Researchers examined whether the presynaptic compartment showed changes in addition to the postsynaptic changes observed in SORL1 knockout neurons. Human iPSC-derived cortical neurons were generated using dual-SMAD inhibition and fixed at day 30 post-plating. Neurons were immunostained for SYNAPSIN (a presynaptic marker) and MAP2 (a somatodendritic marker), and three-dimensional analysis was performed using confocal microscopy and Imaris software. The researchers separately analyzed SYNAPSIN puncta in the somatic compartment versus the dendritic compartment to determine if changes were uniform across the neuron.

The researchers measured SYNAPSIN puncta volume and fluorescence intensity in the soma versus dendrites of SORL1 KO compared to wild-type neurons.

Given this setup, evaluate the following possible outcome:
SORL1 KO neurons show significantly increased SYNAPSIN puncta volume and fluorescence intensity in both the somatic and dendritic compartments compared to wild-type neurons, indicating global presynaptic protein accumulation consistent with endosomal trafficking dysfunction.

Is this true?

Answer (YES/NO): NO